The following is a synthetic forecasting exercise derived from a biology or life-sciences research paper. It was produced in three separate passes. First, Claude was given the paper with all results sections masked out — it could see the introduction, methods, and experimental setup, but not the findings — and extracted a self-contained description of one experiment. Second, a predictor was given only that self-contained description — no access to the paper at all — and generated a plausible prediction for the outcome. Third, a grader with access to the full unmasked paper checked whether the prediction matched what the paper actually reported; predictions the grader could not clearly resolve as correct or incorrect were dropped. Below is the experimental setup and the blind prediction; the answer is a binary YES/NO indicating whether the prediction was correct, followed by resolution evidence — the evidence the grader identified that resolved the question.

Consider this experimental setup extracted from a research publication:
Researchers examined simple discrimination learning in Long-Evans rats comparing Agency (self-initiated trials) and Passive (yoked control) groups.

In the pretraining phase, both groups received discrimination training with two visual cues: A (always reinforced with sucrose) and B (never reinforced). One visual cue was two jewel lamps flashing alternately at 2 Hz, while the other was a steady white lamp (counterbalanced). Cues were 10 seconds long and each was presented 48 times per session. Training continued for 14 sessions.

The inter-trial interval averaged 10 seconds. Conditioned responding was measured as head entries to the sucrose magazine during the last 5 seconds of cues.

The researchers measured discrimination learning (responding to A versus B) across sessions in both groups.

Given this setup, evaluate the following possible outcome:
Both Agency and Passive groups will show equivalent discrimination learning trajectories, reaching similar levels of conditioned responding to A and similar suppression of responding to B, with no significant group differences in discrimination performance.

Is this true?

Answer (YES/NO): NO